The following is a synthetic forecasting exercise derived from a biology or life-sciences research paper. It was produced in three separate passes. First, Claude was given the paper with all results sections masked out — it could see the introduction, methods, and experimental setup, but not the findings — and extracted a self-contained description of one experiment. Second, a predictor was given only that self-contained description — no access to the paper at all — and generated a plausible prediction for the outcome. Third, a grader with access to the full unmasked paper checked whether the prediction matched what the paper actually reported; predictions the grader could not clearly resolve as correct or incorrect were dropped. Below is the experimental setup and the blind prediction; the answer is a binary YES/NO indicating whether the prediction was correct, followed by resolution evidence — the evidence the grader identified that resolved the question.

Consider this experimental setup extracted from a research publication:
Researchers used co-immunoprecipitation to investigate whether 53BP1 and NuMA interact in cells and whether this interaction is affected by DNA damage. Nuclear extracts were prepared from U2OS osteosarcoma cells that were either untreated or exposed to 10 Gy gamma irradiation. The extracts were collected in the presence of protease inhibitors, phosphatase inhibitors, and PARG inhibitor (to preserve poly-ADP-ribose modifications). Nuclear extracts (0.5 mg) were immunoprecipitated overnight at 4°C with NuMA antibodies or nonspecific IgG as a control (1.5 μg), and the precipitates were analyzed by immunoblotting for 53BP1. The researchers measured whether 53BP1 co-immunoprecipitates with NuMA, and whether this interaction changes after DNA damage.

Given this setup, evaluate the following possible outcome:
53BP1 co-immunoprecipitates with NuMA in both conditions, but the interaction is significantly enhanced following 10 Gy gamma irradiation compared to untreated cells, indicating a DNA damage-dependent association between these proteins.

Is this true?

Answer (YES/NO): NO